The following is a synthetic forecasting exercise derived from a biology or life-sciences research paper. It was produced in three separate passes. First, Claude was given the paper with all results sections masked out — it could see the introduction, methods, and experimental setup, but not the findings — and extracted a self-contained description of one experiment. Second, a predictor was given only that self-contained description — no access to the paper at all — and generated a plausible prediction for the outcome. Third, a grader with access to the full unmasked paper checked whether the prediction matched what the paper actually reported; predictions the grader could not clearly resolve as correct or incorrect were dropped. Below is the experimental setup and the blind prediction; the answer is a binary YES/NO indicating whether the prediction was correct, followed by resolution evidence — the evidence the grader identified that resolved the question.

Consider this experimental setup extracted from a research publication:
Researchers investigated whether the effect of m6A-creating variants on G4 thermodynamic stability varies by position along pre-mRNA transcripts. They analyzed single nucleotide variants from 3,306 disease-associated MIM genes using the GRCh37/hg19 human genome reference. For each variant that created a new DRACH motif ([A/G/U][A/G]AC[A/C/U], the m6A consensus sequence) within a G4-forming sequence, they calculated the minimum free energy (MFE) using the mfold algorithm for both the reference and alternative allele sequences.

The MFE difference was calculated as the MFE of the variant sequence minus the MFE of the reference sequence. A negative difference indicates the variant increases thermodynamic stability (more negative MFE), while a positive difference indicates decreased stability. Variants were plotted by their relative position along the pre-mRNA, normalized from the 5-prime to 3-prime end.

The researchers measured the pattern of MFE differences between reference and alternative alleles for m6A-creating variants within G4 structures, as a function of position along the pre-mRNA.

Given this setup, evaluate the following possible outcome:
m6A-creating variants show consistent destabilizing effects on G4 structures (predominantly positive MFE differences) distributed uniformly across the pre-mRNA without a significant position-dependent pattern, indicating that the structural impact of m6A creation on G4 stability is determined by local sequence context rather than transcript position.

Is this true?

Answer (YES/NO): NO